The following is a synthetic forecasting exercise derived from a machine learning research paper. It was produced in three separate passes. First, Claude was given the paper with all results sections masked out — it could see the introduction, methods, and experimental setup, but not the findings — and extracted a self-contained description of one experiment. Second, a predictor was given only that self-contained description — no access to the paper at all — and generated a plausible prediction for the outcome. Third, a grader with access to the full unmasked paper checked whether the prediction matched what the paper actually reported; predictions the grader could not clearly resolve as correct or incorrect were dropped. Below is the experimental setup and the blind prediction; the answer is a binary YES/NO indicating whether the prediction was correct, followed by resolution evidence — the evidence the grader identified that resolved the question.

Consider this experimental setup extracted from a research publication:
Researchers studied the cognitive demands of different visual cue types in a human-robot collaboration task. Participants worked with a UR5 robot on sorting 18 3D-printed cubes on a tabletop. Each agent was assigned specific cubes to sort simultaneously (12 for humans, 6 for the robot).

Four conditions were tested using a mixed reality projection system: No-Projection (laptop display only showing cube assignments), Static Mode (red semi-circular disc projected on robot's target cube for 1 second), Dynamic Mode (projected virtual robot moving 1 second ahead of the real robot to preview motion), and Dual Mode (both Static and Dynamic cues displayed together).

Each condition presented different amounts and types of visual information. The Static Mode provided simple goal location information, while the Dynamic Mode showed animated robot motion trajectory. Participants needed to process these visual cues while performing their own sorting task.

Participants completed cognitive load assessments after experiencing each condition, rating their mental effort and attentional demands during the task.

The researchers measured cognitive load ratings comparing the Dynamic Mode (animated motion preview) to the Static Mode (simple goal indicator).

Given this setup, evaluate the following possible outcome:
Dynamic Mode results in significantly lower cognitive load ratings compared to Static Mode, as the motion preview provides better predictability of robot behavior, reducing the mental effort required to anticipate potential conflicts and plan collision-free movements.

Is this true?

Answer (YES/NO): NO